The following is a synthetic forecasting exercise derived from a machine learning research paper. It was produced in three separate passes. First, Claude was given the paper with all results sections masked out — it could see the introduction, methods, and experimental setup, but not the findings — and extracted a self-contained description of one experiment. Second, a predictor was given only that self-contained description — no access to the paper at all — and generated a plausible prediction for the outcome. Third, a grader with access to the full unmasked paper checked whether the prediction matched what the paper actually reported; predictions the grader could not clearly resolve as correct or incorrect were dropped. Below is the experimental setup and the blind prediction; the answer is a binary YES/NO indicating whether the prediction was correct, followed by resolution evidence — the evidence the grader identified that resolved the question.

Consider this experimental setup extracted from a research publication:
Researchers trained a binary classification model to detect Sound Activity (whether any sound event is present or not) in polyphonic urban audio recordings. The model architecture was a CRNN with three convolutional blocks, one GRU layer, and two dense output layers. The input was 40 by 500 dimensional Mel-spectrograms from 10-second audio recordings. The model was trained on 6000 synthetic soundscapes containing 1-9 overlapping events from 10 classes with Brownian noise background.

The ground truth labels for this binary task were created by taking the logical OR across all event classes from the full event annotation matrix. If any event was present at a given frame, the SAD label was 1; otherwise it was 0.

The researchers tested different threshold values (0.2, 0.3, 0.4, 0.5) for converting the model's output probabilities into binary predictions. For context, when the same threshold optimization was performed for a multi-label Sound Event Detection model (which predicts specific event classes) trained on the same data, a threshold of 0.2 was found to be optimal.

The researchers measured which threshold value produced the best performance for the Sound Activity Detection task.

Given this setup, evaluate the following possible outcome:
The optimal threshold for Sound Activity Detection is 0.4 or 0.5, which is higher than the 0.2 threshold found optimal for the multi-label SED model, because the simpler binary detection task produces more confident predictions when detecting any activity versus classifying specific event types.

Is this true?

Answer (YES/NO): YES